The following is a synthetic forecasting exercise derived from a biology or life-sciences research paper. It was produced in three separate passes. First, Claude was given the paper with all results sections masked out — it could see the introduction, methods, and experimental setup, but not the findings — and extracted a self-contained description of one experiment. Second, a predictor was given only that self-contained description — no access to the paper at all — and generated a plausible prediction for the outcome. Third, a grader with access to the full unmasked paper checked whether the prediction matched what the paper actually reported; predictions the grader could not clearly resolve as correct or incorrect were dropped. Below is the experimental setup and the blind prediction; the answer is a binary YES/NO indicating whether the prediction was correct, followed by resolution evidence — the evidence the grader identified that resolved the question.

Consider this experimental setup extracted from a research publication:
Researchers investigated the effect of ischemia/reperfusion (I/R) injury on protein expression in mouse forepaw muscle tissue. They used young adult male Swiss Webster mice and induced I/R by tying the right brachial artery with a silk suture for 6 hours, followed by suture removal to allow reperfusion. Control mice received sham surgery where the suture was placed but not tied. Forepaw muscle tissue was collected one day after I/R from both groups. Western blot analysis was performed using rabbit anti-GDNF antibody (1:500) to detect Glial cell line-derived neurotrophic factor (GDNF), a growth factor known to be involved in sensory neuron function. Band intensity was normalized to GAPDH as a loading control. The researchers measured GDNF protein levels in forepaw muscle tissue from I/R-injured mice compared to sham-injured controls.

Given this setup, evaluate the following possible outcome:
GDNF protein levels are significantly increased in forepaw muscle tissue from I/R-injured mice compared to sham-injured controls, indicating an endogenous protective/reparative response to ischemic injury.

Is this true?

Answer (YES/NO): YES